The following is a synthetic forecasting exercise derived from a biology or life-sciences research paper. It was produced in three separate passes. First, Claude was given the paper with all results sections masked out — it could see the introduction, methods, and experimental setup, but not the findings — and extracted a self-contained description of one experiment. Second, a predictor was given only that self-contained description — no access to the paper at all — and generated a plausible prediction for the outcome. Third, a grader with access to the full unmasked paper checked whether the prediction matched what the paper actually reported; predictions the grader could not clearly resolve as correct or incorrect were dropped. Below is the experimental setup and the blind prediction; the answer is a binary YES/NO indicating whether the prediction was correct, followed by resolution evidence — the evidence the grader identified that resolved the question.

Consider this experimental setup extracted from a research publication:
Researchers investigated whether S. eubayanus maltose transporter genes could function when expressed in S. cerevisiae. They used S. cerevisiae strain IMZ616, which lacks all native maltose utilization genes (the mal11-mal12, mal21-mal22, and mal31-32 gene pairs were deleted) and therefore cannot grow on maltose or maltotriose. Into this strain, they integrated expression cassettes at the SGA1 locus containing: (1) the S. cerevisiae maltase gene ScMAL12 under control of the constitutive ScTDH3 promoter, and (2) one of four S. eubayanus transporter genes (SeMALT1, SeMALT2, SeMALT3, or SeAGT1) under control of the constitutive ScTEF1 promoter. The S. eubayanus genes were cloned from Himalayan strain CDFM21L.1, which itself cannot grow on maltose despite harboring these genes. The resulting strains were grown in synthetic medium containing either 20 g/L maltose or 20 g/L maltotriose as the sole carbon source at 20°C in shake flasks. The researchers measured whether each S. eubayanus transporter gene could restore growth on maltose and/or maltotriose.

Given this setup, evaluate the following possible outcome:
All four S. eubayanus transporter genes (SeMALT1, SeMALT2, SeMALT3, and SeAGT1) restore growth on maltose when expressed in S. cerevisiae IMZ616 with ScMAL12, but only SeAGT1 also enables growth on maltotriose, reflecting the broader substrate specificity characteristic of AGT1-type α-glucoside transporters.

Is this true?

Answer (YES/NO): NO